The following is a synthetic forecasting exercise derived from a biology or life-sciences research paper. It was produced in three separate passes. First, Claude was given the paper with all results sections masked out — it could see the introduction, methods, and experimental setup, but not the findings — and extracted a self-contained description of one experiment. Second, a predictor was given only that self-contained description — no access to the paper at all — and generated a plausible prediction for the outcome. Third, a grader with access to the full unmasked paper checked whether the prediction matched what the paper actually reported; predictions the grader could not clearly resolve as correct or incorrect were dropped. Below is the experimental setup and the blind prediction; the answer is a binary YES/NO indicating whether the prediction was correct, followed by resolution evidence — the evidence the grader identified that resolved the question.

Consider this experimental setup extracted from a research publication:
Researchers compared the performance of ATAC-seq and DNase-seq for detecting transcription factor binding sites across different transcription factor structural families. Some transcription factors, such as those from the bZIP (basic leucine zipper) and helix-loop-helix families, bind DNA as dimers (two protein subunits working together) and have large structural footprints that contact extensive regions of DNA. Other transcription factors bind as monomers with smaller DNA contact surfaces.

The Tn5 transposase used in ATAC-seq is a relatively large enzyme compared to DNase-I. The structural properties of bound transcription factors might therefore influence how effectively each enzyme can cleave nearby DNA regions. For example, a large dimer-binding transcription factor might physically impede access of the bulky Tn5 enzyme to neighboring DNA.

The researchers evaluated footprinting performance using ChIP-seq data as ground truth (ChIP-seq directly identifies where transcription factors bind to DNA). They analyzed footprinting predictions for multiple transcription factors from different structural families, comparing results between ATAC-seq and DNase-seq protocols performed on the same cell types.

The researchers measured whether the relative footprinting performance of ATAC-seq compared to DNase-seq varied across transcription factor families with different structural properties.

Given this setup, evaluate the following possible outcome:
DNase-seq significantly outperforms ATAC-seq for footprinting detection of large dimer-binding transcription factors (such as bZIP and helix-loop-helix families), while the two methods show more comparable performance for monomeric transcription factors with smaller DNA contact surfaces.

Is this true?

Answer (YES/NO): YES